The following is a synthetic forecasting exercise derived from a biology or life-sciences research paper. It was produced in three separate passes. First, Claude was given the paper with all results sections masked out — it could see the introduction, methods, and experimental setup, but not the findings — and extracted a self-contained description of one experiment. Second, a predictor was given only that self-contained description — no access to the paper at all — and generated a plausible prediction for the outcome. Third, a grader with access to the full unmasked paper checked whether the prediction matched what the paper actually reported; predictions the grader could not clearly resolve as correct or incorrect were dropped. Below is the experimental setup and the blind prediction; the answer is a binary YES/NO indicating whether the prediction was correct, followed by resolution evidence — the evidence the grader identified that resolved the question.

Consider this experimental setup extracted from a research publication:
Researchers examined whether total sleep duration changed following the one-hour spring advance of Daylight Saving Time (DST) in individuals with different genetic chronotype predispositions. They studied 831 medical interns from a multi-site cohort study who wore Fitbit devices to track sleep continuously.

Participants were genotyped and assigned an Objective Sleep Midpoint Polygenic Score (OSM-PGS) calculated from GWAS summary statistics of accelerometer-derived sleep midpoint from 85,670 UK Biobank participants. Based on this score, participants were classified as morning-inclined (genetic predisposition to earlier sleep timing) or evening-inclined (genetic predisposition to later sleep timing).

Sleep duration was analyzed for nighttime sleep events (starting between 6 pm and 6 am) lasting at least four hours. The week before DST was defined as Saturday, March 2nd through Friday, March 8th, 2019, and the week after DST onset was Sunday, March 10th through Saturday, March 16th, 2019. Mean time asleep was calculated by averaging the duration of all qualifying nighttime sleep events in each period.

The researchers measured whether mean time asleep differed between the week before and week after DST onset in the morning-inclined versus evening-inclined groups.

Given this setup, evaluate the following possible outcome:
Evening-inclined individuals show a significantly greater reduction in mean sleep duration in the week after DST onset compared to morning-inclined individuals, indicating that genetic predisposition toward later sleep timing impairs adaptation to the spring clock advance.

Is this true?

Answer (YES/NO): NO